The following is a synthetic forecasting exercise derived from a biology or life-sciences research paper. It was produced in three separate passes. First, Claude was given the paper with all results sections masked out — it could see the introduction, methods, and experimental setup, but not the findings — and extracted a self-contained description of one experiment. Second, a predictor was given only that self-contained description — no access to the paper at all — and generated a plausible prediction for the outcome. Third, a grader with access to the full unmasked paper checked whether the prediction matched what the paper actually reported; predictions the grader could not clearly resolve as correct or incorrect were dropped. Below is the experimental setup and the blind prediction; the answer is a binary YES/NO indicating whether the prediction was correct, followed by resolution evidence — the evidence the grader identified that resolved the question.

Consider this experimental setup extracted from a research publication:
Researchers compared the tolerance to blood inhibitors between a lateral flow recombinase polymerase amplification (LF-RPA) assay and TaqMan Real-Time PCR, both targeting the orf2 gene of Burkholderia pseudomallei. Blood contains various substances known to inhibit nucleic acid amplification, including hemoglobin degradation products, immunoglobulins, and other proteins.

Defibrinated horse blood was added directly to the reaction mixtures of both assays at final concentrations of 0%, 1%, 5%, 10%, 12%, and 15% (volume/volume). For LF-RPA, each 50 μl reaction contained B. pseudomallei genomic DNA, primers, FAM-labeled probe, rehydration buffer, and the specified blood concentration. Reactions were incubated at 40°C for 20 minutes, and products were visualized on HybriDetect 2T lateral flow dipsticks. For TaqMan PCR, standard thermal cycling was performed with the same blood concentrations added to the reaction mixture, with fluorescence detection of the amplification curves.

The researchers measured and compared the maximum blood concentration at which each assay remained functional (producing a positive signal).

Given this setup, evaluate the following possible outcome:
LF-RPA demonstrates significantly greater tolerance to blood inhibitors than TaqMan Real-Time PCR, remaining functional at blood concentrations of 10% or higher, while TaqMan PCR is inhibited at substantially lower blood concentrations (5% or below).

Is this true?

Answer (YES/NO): YES